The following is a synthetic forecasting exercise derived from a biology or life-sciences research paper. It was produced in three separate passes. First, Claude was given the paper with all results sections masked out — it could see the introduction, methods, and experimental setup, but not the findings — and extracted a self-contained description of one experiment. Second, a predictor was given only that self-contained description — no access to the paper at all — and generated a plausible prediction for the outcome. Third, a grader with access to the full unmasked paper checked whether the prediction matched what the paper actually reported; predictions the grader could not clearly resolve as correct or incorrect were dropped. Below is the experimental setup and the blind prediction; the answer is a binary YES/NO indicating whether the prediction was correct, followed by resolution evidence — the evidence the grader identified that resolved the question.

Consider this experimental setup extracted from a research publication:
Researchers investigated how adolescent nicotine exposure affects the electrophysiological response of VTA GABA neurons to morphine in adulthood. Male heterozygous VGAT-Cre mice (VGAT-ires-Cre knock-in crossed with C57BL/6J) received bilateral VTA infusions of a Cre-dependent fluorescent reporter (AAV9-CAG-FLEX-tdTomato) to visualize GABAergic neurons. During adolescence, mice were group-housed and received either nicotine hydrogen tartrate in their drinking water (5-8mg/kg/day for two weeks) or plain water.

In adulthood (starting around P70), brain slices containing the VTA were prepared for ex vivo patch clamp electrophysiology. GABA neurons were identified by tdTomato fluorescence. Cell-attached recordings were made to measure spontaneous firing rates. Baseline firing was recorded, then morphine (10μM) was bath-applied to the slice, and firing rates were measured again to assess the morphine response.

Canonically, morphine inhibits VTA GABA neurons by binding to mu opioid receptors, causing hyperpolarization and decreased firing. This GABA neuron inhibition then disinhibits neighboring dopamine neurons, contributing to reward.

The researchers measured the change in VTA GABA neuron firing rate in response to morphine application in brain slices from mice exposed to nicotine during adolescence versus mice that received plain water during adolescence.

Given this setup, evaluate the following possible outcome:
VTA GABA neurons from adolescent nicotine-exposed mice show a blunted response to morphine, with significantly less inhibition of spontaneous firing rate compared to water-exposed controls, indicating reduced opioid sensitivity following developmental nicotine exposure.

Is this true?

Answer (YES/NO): YES